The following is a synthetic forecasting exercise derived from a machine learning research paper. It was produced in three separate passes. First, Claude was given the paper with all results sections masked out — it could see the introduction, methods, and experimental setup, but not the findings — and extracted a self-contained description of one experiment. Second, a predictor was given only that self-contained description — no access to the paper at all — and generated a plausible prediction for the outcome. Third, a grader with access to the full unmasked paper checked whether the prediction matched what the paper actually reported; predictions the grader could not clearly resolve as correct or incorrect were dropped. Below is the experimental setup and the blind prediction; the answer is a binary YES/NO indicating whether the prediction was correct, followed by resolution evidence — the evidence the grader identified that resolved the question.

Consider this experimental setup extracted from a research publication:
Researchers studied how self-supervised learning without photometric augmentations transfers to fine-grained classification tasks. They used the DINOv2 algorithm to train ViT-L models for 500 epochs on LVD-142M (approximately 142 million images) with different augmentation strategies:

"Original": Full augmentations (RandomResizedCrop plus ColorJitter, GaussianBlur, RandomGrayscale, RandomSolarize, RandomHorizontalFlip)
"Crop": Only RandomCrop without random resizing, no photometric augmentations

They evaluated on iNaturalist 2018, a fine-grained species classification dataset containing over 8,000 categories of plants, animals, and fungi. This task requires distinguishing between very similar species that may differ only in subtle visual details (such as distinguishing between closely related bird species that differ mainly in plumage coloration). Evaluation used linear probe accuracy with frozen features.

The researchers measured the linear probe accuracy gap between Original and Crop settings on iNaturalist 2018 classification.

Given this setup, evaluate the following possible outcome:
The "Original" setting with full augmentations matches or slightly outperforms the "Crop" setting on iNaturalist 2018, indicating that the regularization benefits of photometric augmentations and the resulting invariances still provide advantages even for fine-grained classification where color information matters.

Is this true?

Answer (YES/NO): YES